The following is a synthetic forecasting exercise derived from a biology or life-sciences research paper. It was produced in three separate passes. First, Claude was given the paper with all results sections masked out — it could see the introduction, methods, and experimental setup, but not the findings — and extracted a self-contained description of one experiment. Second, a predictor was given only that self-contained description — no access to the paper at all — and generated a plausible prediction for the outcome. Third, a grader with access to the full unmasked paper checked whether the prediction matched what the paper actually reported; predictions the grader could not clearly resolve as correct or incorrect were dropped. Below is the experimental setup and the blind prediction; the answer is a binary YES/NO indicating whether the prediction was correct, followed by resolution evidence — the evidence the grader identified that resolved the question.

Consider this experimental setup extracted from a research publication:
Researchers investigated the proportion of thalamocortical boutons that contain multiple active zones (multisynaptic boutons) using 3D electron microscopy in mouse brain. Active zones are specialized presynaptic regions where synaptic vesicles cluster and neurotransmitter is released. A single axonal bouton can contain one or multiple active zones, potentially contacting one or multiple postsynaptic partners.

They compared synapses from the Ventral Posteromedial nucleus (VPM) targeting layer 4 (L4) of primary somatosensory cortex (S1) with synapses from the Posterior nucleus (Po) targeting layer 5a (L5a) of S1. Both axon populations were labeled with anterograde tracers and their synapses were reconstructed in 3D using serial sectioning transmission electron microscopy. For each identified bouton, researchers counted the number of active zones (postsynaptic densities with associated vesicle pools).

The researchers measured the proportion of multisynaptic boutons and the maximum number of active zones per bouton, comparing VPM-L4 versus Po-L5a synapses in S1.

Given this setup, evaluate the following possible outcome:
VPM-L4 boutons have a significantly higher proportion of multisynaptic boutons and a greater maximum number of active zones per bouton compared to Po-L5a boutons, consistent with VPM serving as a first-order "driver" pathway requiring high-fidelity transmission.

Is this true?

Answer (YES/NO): YES